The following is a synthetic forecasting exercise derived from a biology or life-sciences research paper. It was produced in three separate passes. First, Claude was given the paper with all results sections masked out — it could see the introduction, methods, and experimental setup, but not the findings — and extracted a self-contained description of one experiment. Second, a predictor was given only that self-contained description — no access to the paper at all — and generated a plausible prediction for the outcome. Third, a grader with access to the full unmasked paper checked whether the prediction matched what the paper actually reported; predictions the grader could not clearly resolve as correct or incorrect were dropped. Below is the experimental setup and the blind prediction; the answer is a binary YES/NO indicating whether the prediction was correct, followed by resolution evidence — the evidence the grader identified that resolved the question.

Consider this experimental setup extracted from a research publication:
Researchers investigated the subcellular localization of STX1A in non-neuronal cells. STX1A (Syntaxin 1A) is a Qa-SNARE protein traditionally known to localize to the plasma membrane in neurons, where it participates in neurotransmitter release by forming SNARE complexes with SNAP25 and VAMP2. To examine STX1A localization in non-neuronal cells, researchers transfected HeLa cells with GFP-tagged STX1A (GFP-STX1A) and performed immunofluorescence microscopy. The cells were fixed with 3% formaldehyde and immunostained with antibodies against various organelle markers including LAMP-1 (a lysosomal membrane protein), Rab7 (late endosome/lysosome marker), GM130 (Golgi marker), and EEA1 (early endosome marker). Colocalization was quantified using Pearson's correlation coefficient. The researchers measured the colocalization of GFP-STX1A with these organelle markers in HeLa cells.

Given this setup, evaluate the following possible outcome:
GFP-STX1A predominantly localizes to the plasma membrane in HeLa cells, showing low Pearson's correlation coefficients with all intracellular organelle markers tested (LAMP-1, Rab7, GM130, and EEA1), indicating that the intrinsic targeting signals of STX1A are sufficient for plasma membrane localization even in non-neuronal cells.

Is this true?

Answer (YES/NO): NO